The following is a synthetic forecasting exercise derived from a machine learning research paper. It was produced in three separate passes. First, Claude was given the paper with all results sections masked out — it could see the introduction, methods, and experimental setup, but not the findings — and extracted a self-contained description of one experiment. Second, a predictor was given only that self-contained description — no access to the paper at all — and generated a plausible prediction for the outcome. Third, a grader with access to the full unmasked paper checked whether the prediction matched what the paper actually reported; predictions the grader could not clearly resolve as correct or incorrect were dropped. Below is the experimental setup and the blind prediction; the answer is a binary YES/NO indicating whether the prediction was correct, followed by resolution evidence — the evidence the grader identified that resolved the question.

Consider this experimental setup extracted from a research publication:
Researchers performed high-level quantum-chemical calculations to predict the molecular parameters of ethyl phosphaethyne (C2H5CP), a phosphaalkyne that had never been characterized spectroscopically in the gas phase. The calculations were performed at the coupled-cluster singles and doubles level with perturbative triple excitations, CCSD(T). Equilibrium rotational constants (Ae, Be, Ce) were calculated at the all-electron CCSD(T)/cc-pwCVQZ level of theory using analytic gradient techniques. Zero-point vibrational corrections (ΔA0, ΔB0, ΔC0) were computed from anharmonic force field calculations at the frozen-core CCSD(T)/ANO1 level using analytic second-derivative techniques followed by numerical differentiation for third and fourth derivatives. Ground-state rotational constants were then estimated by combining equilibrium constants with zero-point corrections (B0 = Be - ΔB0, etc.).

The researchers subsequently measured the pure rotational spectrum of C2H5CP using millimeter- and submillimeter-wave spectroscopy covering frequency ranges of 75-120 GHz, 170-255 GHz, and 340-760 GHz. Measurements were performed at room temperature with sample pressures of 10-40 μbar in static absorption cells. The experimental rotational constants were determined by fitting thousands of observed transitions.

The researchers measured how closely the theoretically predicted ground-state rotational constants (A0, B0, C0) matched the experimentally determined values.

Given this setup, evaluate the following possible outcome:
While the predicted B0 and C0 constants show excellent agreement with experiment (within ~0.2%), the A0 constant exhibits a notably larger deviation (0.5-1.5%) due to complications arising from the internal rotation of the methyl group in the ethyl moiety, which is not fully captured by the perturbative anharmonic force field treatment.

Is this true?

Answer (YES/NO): NO